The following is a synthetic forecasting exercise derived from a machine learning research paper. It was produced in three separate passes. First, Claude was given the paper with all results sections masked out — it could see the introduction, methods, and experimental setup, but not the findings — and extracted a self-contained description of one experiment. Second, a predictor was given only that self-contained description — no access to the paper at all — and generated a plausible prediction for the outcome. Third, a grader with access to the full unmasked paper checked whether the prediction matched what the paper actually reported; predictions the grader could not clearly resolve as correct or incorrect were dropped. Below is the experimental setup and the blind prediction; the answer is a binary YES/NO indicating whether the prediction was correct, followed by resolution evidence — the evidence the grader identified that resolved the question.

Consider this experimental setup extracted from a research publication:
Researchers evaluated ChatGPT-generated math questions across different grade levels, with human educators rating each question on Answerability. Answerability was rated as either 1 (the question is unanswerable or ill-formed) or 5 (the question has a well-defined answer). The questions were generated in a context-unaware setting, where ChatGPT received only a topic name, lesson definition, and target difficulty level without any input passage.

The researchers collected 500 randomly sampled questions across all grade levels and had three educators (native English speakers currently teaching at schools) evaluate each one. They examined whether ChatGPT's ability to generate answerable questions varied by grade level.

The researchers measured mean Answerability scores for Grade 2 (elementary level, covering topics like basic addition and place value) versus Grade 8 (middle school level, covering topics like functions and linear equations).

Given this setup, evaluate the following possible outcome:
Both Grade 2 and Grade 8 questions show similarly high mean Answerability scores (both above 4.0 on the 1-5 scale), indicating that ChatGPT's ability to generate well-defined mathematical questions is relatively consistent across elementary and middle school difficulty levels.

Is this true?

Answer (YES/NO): NO